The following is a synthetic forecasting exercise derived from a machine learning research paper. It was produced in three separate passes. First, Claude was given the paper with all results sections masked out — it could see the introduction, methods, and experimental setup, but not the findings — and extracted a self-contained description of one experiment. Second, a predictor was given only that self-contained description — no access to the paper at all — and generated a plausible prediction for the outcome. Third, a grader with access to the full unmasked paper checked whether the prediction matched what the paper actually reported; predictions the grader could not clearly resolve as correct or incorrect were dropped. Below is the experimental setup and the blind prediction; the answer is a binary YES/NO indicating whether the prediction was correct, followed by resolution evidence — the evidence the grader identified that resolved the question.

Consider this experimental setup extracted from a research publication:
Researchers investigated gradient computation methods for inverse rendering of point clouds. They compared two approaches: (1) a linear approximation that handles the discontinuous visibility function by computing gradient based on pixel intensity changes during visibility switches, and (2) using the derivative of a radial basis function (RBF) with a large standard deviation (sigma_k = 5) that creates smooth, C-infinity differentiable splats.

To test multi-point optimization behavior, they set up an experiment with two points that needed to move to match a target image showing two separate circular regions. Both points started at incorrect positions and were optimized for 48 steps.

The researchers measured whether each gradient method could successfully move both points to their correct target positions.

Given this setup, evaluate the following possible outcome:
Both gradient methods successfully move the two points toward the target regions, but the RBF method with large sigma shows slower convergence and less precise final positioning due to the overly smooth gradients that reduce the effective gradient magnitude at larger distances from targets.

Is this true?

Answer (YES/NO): NO